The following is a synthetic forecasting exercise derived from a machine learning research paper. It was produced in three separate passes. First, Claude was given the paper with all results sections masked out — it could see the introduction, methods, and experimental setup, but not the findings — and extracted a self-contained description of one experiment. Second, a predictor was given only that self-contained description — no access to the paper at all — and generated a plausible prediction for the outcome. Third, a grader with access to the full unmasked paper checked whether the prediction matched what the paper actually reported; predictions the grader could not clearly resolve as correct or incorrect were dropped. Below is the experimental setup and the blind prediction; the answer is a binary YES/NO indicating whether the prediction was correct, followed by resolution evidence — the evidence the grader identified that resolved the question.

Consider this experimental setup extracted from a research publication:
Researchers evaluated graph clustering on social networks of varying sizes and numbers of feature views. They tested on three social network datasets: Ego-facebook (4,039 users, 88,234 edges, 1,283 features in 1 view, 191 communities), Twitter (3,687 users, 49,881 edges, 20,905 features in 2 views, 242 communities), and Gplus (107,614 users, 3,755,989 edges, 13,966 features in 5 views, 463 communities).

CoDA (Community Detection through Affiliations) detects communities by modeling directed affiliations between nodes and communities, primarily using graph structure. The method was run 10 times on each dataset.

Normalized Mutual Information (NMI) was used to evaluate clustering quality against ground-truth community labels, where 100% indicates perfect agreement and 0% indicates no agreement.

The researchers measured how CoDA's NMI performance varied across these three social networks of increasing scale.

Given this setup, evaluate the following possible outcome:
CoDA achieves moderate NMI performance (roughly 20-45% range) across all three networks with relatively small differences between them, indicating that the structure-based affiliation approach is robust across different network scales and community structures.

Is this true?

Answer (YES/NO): NO